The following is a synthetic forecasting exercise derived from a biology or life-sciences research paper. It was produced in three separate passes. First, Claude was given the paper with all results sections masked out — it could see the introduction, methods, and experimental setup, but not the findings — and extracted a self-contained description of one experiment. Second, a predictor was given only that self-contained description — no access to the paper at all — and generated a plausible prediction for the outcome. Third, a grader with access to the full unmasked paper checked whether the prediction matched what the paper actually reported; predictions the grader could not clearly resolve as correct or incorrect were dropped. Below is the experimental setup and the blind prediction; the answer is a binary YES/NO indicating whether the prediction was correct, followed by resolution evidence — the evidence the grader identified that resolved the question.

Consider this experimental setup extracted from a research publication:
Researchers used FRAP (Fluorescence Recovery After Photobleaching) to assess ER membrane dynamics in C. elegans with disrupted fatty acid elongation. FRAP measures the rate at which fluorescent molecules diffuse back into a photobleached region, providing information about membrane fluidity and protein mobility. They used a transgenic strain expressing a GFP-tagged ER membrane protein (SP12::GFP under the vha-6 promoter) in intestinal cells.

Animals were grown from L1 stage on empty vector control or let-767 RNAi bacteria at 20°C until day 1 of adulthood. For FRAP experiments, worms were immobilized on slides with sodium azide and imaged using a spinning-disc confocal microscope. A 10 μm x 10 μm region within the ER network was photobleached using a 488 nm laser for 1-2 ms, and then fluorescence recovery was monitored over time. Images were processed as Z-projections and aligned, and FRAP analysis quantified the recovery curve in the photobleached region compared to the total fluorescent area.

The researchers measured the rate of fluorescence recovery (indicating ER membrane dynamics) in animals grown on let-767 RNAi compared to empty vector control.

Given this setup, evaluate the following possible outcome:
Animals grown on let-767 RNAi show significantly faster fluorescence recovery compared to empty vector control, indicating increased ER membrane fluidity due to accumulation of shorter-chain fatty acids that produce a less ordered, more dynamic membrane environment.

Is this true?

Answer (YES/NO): NO